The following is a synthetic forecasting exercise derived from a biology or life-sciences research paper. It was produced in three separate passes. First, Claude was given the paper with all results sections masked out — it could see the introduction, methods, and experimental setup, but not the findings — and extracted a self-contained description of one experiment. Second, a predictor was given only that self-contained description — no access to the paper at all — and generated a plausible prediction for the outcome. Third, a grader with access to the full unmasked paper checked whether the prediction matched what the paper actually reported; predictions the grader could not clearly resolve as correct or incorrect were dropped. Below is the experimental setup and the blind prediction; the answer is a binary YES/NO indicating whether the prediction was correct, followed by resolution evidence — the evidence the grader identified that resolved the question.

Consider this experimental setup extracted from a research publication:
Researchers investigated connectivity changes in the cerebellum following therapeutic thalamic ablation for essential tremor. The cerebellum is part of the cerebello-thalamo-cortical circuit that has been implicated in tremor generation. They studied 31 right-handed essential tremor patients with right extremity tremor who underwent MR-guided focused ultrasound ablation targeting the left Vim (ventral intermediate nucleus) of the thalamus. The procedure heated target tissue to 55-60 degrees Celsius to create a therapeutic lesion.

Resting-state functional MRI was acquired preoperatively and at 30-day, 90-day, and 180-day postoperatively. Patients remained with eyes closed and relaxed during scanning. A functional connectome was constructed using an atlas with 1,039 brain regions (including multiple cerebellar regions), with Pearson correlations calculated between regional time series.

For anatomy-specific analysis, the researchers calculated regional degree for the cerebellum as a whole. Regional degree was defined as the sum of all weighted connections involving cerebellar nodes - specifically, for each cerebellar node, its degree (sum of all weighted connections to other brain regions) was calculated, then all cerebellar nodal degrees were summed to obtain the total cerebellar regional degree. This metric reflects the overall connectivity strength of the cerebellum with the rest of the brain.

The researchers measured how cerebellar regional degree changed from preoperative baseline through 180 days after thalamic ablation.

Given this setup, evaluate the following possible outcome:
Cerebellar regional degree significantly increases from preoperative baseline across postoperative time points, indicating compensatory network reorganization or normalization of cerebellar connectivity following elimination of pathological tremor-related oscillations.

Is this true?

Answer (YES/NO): NO